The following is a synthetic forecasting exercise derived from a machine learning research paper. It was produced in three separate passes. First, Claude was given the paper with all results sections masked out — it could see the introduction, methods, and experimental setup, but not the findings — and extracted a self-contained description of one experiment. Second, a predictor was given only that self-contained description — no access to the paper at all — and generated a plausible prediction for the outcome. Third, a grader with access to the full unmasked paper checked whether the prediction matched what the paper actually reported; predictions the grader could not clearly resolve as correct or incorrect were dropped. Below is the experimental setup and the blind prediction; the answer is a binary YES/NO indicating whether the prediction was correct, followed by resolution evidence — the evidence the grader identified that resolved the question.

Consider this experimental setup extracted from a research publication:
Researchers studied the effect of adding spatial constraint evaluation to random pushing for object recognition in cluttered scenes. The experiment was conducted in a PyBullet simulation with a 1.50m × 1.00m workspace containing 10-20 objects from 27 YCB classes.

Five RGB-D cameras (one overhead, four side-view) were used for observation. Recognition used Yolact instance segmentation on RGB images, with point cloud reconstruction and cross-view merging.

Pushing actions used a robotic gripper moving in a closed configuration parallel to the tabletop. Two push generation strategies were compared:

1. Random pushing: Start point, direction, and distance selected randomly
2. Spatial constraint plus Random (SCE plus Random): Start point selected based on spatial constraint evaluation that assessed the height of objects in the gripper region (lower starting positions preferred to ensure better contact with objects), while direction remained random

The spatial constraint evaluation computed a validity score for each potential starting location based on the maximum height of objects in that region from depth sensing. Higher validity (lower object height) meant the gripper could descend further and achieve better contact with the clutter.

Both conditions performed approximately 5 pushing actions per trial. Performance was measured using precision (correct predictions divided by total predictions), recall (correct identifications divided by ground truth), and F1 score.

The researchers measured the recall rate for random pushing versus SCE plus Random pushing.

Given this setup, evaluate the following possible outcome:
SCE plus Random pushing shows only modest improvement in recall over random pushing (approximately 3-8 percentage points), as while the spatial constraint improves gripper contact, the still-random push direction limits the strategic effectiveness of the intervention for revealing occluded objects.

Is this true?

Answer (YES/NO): NO